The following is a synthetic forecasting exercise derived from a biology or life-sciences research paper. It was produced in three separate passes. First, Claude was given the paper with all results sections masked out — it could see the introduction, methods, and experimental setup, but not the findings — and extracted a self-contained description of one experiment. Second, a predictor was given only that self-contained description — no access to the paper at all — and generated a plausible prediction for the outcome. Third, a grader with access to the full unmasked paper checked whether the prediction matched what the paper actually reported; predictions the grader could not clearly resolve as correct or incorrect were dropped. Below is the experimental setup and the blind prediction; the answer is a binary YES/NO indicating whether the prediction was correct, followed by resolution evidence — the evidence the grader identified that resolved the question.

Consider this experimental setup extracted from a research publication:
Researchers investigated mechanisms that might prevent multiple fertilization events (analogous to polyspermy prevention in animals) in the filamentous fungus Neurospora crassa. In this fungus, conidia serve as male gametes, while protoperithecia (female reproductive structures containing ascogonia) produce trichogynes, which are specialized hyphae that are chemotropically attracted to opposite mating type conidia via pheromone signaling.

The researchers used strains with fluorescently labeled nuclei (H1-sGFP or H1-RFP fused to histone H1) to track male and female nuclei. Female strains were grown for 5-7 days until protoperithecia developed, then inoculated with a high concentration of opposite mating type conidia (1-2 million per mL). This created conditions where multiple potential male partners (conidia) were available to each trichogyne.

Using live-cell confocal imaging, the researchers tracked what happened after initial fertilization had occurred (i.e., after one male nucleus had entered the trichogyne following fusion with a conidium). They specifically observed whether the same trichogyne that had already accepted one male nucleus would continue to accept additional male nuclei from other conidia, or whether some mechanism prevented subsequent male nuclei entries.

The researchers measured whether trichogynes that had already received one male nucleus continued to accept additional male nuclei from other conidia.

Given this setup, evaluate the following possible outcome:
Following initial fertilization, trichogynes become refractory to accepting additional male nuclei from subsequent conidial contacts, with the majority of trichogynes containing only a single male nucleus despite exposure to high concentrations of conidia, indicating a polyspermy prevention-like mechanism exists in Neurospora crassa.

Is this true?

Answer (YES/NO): NO